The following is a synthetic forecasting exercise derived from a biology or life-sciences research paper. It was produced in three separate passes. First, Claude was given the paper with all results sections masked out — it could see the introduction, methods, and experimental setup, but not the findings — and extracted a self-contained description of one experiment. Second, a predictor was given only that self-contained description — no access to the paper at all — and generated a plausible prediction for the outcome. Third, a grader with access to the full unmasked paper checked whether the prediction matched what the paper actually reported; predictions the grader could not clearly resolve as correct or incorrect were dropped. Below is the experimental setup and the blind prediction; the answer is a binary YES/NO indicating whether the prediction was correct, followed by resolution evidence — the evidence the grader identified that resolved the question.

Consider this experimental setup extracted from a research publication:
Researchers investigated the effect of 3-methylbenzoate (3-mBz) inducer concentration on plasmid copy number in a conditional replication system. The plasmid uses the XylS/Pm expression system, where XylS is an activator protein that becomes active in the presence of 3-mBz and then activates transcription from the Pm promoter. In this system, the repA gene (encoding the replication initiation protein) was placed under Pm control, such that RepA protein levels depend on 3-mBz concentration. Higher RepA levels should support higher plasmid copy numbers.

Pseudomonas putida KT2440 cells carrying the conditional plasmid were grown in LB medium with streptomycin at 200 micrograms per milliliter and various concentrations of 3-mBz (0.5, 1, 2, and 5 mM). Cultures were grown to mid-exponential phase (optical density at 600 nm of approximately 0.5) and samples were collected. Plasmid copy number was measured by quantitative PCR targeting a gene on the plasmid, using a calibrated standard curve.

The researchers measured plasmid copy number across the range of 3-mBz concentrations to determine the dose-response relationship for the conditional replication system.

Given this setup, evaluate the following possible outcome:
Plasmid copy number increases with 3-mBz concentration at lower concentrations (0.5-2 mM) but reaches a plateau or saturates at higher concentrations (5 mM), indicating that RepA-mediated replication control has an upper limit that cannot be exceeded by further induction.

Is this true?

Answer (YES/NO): NO